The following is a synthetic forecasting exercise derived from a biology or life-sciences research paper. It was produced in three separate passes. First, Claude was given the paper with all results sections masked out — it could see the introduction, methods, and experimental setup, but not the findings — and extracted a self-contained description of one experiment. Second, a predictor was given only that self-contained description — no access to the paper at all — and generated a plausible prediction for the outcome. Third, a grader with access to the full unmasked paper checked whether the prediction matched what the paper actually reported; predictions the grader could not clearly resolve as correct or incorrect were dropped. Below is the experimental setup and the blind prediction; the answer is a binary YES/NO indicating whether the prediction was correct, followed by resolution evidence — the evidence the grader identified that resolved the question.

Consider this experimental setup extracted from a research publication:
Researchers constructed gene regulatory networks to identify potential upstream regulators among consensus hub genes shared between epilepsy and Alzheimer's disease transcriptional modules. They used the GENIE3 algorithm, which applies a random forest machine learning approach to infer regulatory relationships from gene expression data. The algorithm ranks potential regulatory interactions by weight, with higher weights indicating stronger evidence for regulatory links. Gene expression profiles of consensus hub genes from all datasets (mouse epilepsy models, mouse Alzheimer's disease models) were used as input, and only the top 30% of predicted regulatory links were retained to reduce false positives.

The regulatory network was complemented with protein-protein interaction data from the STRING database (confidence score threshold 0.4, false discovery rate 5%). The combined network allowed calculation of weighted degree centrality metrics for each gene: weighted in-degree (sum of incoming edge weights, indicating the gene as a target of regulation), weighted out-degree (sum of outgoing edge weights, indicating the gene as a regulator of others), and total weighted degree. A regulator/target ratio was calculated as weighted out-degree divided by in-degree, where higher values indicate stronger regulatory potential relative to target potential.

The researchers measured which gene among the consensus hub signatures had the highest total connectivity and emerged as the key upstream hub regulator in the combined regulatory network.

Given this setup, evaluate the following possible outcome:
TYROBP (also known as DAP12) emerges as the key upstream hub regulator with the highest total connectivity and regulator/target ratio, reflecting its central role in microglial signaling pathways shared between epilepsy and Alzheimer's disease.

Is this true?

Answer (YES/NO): YES